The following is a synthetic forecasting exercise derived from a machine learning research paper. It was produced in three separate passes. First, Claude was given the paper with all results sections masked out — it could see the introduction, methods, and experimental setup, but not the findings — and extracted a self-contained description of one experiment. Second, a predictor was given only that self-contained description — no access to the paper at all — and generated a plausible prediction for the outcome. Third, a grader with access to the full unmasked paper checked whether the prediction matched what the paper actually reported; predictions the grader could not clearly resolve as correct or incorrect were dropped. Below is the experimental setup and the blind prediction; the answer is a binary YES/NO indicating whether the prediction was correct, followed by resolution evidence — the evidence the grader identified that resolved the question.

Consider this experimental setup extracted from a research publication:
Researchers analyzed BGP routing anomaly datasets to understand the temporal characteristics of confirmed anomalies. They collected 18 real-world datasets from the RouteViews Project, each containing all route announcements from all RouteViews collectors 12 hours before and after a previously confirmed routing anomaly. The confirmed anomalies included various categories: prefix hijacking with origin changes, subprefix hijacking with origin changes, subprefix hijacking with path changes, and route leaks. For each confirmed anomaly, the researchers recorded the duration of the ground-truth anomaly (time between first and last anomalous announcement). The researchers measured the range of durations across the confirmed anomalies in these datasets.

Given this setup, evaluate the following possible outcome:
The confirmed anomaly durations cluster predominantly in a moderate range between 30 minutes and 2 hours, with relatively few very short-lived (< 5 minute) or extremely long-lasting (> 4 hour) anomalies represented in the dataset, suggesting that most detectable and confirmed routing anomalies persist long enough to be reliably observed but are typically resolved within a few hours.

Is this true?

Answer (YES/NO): NO